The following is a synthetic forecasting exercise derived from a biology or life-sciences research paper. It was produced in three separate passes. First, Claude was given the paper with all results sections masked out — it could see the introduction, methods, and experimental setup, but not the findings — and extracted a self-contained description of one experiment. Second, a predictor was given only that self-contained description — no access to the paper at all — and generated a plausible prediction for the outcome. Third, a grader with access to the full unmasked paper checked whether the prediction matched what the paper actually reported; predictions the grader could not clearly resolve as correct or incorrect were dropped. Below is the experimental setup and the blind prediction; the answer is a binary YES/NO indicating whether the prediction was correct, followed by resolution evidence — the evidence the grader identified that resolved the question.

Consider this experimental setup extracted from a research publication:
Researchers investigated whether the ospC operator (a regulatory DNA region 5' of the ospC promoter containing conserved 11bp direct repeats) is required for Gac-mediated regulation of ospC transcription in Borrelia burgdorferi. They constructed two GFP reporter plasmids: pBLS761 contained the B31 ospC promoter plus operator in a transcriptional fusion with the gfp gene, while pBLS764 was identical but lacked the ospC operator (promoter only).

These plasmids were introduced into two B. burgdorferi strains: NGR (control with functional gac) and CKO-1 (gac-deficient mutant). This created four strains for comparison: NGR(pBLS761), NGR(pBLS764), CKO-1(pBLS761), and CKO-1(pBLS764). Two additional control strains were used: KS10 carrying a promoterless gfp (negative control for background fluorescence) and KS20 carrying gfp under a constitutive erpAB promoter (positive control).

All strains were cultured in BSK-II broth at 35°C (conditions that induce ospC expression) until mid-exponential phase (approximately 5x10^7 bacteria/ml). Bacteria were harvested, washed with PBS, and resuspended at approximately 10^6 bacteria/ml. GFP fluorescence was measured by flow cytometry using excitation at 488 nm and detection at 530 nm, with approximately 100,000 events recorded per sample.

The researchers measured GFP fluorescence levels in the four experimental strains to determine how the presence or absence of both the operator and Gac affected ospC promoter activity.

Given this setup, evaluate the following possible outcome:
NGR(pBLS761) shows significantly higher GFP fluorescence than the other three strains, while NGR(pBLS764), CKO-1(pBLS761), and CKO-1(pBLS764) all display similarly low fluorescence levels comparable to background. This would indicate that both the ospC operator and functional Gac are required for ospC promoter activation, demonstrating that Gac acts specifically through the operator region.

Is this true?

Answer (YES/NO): NO